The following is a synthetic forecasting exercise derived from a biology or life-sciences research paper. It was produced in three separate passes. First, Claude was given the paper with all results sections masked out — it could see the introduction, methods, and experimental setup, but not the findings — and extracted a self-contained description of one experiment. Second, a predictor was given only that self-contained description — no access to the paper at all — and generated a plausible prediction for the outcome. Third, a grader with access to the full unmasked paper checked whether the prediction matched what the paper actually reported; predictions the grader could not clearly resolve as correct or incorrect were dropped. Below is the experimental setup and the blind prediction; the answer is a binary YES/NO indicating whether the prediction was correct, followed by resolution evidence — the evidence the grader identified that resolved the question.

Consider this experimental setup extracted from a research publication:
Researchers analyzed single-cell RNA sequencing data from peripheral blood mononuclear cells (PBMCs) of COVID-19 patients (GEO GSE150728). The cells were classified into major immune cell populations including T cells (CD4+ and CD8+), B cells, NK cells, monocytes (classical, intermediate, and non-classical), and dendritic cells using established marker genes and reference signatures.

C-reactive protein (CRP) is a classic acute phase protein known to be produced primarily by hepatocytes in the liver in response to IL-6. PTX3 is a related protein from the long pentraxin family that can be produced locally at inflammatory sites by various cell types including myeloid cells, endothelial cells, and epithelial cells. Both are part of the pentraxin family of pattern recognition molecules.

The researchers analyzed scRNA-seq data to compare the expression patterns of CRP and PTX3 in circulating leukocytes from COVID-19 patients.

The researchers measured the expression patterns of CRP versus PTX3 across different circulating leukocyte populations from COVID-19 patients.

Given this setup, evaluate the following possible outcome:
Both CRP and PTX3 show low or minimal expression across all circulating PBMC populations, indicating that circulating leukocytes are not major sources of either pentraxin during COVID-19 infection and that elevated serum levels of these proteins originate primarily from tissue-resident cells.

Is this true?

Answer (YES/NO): NO